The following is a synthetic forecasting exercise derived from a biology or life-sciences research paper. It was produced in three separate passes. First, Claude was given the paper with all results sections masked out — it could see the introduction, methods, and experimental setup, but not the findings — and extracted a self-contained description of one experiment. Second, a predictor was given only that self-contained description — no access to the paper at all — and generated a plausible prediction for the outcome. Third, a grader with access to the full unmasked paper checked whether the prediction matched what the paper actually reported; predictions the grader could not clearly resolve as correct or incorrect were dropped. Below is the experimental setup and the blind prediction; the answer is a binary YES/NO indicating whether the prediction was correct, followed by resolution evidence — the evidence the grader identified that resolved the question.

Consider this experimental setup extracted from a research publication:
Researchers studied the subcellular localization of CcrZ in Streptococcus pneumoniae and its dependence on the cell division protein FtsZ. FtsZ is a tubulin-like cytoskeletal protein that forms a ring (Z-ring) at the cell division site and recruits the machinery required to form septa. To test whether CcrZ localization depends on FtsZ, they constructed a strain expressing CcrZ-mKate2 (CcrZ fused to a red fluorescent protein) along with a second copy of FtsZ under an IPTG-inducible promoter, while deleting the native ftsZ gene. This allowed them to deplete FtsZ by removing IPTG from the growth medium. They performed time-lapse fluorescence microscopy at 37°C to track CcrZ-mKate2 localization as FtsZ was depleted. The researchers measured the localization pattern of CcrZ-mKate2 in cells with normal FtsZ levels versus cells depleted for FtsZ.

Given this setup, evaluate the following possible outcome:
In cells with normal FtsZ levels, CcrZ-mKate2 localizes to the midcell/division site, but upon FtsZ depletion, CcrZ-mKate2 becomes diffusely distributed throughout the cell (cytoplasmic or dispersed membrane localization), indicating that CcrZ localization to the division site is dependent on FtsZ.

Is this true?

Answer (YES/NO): YES